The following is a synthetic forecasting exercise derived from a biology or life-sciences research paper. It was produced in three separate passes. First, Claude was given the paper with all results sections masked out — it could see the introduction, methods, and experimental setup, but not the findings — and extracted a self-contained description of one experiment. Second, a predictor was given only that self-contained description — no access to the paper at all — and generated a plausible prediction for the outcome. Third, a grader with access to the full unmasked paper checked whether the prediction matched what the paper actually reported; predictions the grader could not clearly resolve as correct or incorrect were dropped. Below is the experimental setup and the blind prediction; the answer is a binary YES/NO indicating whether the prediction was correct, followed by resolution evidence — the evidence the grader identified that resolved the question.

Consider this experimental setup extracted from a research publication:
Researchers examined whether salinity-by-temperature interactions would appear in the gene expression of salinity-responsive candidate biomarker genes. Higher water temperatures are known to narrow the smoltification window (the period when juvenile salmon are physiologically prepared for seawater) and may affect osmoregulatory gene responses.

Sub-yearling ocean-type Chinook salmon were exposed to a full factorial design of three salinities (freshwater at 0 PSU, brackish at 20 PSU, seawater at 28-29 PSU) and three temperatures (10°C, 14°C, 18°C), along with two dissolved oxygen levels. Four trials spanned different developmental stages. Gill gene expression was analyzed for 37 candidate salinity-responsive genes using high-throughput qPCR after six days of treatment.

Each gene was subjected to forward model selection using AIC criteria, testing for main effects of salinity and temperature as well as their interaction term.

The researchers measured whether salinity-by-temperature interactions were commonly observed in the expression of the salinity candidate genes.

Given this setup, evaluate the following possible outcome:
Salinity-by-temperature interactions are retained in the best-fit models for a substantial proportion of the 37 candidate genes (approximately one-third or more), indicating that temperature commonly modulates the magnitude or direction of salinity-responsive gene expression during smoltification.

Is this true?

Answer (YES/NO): NO